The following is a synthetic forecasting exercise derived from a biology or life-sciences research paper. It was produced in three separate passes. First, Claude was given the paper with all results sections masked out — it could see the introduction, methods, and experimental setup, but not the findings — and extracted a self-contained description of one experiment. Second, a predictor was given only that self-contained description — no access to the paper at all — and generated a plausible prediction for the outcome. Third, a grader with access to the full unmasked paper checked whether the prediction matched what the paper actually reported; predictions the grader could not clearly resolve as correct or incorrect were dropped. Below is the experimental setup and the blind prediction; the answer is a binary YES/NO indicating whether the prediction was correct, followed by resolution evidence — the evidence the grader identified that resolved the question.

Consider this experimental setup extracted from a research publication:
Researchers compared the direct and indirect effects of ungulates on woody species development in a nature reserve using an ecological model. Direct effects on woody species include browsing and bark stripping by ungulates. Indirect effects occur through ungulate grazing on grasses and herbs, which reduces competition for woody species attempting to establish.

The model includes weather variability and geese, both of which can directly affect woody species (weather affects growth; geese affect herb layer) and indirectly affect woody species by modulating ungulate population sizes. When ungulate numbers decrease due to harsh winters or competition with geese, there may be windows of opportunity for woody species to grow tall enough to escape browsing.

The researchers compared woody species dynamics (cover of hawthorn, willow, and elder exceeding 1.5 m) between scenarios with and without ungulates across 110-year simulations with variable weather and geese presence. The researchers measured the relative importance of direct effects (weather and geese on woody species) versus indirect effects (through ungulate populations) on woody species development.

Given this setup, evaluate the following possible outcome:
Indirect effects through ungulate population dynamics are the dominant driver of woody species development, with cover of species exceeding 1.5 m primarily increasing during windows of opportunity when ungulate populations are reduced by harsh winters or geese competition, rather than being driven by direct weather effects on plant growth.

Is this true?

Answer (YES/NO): YES